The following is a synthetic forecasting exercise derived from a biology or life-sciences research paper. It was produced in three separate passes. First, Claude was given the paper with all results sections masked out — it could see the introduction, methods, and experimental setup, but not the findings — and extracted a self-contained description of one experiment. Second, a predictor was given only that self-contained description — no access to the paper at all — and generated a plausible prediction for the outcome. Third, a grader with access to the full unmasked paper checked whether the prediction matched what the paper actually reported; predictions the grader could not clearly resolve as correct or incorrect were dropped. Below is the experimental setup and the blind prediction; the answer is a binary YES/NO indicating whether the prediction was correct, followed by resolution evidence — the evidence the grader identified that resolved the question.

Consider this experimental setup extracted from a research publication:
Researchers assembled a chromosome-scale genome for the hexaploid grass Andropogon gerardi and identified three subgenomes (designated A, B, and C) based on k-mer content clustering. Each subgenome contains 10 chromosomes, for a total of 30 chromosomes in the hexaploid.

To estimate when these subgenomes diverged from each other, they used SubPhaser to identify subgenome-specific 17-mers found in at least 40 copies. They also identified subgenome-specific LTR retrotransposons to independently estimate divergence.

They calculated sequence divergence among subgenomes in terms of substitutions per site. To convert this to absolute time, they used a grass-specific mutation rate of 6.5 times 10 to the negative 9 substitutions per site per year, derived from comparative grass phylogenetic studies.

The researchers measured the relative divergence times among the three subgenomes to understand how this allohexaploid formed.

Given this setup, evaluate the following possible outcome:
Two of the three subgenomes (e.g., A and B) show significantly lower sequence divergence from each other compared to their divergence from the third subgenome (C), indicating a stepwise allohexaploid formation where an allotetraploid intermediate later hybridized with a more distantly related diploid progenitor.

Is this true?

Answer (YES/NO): YES